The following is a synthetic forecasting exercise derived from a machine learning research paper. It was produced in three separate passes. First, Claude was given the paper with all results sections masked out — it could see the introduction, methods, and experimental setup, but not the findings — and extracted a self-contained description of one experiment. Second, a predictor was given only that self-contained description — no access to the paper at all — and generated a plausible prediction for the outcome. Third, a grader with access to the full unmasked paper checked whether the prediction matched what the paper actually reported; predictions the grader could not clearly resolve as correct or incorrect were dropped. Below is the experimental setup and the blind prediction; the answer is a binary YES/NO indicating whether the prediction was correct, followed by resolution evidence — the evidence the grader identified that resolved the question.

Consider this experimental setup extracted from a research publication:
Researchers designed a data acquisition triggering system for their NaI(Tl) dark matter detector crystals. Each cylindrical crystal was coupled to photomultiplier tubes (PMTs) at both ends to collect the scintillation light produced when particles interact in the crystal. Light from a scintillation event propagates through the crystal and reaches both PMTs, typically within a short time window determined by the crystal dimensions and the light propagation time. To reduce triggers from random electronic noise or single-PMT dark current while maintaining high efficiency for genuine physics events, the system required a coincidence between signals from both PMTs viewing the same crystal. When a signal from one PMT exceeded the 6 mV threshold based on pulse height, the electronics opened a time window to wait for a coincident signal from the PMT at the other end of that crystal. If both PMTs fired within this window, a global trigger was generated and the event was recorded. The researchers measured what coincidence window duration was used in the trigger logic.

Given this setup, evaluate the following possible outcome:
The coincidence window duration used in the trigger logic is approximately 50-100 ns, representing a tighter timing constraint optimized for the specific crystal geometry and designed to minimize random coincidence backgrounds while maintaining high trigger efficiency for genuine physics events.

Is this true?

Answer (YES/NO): NO